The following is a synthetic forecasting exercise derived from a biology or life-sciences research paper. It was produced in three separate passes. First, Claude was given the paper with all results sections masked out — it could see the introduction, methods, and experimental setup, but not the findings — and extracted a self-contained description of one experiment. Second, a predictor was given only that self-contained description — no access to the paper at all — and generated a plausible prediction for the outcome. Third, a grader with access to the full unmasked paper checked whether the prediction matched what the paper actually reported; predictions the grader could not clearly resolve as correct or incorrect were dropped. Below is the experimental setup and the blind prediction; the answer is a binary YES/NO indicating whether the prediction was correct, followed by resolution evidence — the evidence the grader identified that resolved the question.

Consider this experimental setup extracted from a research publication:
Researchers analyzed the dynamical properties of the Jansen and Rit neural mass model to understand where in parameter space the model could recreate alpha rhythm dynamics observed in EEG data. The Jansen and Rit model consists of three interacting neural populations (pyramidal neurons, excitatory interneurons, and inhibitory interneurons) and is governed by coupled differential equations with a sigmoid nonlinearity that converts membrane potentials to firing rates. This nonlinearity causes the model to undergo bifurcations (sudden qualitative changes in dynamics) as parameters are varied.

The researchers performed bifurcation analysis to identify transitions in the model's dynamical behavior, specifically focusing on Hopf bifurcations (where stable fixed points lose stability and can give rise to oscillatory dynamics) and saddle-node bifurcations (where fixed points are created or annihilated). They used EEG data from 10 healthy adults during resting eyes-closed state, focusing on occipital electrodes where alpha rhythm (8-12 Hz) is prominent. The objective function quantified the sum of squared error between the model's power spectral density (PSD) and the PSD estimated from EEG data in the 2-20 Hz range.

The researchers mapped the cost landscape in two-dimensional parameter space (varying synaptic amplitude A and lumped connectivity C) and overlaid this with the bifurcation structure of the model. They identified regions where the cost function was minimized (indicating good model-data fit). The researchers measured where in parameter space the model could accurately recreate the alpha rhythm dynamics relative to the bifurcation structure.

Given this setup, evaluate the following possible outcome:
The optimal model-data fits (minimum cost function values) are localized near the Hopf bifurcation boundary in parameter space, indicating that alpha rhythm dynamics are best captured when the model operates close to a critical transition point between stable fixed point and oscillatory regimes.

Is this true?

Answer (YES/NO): YES